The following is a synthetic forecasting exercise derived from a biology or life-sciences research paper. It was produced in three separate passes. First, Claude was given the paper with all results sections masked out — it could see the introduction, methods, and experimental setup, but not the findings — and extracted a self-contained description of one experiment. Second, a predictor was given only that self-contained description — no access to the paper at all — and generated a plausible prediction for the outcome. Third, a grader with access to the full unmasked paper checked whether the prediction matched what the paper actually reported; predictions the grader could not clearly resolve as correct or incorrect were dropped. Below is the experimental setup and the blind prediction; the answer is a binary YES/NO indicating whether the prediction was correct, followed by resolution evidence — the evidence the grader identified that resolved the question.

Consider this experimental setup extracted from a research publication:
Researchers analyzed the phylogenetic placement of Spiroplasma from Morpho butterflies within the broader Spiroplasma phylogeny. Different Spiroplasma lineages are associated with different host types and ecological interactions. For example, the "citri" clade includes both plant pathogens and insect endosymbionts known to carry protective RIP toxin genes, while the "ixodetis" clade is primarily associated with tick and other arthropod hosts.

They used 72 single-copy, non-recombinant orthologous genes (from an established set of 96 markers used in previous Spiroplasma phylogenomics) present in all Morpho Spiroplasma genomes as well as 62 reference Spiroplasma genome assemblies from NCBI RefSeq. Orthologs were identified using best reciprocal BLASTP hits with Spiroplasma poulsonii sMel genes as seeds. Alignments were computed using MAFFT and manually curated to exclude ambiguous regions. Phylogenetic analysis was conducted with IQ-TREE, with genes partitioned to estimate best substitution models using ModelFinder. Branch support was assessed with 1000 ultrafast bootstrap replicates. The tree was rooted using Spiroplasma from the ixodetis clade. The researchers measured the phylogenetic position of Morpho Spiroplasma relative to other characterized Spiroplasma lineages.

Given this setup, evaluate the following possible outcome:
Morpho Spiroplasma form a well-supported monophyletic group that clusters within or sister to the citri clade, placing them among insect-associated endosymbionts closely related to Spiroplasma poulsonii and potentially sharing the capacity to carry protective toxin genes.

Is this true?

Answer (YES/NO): YES